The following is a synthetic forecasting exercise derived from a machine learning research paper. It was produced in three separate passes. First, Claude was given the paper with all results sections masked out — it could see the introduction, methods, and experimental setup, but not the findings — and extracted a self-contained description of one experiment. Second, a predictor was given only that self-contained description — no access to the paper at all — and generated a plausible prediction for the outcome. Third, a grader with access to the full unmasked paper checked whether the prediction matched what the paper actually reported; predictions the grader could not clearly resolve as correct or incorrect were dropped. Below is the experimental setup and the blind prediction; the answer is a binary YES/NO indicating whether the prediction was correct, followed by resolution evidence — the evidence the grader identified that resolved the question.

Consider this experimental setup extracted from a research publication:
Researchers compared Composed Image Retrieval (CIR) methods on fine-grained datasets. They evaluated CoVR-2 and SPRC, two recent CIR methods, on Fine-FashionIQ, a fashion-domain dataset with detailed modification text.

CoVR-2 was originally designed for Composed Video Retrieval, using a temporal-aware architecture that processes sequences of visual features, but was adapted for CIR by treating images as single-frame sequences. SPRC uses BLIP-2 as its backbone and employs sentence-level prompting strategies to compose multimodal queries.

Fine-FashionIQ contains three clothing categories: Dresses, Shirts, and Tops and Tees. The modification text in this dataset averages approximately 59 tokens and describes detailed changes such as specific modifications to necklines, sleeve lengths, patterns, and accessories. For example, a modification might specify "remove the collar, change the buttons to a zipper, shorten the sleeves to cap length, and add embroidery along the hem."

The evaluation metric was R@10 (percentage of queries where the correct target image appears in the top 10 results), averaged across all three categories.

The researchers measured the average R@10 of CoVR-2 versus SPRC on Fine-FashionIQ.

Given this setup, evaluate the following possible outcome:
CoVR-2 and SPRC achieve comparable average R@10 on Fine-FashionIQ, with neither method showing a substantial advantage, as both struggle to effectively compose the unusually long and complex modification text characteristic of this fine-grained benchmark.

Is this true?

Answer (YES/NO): NO